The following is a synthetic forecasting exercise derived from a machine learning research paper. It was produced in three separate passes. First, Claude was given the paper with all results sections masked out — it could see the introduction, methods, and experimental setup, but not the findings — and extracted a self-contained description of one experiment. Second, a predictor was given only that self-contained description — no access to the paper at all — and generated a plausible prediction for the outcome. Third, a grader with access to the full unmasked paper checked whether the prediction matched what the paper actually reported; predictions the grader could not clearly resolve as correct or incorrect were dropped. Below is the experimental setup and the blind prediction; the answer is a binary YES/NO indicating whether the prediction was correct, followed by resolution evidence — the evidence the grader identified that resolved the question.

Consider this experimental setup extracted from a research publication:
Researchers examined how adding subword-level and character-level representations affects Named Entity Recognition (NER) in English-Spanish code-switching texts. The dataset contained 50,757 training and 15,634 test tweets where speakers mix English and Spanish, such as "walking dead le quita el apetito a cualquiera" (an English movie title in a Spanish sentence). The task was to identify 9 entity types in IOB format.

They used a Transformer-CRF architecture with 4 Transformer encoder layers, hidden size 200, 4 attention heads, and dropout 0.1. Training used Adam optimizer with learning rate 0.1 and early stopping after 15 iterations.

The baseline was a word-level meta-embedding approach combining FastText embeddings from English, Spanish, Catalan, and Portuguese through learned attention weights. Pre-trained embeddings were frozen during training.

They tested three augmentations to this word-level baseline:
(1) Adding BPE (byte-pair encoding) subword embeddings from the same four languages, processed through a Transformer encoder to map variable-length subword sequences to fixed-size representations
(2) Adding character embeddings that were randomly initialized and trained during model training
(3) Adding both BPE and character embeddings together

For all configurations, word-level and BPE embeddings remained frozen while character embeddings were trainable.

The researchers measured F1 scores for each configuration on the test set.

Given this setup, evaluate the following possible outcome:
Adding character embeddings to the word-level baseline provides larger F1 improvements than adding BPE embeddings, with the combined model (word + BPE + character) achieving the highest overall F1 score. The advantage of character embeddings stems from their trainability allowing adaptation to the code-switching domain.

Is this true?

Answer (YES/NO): NO